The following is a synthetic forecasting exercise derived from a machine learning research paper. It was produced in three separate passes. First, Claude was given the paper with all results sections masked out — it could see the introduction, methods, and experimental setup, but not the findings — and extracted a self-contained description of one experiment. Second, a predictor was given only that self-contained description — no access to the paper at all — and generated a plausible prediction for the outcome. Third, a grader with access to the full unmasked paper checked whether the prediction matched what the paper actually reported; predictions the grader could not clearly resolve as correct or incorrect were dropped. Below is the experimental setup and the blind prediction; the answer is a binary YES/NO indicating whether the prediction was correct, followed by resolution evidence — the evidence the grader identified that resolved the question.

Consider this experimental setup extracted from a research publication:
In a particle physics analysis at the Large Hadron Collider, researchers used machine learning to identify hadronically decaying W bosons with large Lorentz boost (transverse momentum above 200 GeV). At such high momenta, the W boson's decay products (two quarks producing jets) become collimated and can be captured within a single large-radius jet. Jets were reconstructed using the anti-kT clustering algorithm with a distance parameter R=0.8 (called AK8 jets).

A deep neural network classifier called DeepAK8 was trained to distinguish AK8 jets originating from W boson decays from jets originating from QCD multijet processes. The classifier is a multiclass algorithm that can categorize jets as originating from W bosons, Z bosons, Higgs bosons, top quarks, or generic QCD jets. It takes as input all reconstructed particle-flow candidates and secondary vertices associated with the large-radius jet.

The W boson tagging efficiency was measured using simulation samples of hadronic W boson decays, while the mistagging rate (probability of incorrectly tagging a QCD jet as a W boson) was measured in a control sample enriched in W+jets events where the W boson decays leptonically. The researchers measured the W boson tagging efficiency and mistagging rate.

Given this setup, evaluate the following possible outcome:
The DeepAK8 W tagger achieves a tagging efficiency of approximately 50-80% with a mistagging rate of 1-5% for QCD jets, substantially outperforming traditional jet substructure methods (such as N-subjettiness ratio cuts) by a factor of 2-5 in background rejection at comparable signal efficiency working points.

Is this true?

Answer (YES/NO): NO